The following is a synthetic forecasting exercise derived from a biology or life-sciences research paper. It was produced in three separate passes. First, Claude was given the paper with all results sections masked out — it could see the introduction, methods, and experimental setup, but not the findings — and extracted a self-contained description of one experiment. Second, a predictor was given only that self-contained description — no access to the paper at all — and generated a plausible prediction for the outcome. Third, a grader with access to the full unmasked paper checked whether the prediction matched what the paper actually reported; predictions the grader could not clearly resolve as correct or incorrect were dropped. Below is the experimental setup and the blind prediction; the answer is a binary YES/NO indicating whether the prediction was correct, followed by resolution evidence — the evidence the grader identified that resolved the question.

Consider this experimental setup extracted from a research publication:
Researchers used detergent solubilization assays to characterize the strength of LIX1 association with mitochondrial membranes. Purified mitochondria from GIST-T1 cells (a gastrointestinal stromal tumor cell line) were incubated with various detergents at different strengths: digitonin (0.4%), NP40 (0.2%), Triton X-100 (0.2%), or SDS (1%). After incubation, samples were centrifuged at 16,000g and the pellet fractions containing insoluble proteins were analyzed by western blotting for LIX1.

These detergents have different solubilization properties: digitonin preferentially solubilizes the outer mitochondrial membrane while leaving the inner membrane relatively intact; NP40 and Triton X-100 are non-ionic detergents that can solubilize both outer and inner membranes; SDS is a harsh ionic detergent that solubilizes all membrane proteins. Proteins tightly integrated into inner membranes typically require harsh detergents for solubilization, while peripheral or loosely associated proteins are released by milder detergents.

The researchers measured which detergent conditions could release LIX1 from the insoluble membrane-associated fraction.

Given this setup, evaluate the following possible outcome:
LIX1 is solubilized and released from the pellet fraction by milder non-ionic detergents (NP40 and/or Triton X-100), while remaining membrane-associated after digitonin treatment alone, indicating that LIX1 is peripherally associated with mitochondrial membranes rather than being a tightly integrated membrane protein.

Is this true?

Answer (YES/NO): NO